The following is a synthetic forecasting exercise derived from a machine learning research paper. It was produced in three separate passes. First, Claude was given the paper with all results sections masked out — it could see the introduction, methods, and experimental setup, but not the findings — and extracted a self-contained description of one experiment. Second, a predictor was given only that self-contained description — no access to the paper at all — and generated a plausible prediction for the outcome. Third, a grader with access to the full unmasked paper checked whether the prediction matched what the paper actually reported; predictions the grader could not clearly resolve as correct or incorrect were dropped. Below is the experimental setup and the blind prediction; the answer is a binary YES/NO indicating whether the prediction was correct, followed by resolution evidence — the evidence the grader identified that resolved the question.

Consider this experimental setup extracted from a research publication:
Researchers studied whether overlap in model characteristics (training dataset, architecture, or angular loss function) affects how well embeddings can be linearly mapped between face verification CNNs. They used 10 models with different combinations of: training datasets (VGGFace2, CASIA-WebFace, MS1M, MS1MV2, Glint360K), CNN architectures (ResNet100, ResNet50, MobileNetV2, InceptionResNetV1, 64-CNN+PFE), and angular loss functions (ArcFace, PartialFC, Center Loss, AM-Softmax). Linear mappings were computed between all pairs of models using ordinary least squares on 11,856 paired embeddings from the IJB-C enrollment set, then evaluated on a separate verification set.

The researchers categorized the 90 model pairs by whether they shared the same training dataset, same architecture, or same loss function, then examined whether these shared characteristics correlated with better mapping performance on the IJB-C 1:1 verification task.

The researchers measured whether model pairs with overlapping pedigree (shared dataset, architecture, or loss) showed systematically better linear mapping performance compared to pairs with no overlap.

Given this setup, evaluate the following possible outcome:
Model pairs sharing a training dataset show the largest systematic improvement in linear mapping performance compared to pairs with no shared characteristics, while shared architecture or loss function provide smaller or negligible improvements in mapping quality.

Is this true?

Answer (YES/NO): NO